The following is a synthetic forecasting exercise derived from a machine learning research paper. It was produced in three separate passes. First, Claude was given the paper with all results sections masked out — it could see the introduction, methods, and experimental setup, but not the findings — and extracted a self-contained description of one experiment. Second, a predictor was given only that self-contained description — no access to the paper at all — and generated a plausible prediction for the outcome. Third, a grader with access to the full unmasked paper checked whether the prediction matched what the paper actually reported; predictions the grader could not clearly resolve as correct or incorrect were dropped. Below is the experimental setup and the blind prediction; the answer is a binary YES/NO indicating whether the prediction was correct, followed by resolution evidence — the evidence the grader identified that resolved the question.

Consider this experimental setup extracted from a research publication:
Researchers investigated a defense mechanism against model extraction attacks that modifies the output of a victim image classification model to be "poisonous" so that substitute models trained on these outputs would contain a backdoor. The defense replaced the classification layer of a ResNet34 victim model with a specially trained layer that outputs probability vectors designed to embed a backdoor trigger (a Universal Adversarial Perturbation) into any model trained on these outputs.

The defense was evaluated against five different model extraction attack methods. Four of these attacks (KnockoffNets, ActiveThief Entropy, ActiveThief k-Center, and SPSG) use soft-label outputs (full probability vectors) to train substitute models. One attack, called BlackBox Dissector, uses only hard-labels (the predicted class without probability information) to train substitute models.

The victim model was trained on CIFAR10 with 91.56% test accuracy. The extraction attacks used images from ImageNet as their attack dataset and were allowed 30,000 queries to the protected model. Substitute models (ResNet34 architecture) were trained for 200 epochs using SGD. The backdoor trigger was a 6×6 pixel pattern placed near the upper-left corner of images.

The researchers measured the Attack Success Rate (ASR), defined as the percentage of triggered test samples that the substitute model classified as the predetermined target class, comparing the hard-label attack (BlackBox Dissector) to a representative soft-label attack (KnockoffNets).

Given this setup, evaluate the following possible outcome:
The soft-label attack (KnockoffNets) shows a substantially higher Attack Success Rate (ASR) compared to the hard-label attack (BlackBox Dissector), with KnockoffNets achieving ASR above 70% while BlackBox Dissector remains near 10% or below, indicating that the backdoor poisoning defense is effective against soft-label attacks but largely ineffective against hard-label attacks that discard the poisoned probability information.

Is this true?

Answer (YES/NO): NO